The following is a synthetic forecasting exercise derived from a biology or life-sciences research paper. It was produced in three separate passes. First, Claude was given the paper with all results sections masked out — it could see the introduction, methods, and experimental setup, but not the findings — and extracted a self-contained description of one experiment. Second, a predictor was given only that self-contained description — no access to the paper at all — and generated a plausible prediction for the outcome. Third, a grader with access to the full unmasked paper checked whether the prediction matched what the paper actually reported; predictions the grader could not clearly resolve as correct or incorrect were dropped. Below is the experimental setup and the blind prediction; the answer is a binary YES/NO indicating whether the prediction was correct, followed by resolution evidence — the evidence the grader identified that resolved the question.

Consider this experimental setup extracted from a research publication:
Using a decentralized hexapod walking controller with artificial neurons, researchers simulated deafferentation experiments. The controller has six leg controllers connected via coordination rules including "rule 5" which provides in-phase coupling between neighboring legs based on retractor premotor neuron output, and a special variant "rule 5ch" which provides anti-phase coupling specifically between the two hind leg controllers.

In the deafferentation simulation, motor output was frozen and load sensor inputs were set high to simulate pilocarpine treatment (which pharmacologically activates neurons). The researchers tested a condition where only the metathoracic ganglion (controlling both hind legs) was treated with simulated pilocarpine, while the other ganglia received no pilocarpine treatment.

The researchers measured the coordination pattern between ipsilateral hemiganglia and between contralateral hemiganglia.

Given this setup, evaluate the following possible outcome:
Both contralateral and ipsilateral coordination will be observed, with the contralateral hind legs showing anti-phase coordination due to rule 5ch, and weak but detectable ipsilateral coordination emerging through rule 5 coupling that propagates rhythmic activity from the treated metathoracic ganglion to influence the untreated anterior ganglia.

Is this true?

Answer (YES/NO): YES